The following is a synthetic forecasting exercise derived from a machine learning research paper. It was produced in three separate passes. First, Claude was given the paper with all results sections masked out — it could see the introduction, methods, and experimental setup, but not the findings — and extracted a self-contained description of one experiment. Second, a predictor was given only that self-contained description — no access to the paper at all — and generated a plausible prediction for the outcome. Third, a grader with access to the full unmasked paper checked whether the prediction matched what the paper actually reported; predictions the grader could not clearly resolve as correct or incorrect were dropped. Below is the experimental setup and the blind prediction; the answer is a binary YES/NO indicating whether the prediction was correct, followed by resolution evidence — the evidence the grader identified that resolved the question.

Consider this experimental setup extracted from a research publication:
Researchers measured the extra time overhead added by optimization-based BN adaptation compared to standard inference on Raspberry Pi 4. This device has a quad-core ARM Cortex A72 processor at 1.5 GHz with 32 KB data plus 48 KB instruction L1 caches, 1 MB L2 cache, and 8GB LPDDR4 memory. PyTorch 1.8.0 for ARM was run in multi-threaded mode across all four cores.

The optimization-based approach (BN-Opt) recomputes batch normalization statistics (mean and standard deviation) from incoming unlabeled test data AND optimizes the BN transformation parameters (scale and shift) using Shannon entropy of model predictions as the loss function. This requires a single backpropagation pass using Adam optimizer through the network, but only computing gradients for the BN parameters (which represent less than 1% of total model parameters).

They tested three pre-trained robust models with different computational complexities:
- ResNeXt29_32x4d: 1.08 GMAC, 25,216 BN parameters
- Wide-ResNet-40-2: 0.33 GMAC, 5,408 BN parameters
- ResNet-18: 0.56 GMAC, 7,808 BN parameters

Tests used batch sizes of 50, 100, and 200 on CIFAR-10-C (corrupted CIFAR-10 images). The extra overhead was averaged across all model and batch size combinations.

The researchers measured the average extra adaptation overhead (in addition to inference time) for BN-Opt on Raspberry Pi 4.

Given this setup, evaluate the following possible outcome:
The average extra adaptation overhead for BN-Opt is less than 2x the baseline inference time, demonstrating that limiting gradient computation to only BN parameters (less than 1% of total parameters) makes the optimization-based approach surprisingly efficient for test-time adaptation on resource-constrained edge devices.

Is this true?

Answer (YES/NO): NO